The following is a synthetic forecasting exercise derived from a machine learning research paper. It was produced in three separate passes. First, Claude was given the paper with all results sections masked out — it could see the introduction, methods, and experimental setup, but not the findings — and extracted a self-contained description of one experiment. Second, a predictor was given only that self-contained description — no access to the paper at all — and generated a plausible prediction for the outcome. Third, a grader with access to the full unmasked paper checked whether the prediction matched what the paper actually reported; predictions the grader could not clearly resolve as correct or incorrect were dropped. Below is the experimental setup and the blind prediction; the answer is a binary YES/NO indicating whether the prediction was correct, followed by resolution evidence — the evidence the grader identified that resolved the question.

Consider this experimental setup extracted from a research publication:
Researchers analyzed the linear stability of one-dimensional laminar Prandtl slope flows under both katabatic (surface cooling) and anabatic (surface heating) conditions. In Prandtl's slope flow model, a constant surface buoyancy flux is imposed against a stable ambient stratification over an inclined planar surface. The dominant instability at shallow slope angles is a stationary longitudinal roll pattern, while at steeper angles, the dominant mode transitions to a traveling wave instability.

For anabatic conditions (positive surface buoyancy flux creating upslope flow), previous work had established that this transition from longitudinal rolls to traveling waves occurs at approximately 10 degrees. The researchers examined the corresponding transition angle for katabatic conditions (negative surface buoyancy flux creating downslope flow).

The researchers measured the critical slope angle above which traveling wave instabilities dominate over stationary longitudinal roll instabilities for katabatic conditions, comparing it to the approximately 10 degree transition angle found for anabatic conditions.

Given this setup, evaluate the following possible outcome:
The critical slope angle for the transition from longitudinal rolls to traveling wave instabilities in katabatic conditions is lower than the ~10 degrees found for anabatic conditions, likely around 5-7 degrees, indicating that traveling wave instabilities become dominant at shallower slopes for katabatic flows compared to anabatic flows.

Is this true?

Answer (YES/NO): NO